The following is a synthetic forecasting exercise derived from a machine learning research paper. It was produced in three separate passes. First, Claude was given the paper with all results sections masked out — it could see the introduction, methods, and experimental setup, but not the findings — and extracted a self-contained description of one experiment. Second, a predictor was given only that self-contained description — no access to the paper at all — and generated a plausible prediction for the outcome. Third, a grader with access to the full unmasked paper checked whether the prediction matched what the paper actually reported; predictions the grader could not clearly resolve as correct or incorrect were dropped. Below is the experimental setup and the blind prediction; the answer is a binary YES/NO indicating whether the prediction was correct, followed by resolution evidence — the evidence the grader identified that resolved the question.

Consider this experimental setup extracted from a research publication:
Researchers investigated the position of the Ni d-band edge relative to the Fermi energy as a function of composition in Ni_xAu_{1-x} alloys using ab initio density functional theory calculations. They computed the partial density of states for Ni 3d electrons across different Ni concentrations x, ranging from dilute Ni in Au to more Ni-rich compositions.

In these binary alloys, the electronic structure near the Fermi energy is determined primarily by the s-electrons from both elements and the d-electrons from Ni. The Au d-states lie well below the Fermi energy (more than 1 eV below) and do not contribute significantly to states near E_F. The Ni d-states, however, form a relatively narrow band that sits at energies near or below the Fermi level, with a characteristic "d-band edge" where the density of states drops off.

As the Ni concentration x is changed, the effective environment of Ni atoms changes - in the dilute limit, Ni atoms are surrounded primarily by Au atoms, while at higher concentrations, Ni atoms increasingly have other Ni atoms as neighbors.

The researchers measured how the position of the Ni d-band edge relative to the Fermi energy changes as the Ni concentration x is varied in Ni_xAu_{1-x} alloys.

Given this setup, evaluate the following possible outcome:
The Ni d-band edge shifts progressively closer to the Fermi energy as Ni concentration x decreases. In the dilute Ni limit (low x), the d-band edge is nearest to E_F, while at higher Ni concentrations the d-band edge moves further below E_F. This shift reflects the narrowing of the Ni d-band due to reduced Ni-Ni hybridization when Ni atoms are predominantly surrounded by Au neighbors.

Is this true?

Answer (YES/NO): NO